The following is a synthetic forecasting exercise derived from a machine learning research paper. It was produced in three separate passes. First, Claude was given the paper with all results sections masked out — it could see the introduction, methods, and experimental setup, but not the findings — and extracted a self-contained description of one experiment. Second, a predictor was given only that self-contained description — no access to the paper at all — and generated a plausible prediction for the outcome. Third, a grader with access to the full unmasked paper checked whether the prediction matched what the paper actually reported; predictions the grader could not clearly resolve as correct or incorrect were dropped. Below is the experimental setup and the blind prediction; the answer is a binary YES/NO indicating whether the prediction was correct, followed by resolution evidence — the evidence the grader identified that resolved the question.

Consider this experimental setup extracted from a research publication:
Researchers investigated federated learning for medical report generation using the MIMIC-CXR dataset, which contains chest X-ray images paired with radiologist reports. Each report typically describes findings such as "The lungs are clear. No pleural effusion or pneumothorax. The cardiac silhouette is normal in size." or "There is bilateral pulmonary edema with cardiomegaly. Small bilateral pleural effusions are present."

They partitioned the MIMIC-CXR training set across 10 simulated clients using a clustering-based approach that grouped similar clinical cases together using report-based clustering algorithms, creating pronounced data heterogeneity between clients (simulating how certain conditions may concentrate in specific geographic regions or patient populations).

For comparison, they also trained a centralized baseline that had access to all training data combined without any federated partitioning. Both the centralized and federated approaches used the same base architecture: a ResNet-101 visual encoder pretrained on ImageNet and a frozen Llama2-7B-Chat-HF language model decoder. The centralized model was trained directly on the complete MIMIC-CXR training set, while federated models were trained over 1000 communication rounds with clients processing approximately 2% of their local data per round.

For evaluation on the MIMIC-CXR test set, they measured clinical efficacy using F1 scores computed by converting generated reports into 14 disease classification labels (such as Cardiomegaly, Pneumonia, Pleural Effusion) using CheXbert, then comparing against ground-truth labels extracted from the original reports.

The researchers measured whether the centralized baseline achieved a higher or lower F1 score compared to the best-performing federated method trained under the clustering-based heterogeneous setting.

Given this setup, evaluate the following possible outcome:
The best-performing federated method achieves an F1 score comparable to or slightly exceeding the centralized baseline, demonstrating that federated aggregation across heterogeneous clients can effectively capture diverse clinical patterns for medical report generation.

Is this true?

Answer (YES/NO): NO